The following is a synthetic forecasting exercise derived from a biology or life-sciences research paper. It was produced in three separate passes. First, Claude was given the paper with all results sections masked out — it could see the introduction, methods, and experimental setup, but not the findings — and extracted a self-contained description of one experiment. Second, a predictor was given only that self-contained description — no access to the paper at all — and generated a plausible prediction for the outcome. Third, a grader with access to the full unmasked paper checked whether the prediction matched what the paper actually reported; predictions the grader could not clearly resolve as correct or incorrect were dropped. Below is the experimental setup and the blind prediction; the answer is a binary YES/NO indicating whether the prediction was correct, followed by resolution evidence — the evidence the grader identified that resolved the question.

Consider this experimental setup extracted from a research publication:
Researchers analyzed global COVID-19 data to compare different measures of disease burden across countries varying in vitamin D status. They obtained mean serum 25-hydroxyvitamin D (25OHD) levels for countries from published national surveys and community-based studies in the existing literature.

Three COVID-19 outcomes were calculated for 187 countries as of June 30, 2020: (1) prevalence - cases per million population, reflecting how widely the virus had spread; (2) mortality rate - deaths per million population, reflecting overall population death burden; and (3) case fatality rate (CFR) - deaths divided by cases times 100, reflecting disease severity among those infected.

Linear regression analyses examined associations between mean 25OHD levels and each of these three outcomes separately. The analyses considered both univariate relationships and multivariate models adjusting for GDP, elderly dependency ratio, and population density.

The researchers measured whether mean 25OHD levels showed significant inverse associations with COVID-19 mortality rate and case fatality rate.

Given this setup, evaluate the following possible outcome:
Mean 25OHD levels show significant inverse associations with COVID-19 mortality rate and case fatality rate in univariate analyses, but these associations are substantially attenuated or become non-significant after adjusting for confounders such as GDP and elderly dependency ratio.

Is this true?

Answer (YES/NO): NO